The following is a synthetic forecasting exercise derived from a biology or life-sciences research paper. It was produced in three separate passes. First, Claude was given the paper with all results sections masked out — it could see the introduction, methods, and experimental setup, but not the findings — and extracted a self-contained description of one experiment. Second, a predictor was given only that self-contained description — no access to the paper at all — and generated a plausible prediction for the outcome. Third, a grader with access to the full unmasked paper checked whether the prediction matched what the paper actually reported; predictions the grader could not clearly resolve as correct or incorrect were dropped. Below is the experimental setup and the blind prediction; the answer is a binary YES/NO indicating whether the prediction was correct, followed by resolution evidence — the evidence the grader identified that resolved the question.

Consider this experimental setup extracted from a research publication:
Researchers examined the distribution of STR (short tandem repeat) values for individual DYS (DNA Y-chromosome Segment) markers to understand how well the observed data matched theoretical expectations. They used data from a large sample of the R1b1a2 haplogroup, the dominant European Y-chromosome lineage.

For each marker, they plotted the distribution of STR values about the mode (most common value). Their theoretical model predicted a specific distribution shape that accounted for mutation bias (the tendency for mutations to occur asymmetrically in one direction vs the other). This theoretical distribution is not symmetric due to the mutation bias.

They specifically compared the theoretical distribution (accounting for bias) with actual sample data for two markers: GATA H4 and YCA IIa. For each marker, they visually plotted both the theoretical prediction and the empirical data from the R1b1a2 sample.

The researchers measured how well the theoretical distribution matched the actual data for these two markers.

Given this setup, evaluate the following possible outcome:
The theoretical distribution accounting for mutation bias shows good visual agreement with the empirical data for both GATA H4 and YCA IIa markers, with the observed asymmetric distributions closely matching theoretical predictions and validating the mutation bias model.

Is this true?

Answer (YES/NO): NO